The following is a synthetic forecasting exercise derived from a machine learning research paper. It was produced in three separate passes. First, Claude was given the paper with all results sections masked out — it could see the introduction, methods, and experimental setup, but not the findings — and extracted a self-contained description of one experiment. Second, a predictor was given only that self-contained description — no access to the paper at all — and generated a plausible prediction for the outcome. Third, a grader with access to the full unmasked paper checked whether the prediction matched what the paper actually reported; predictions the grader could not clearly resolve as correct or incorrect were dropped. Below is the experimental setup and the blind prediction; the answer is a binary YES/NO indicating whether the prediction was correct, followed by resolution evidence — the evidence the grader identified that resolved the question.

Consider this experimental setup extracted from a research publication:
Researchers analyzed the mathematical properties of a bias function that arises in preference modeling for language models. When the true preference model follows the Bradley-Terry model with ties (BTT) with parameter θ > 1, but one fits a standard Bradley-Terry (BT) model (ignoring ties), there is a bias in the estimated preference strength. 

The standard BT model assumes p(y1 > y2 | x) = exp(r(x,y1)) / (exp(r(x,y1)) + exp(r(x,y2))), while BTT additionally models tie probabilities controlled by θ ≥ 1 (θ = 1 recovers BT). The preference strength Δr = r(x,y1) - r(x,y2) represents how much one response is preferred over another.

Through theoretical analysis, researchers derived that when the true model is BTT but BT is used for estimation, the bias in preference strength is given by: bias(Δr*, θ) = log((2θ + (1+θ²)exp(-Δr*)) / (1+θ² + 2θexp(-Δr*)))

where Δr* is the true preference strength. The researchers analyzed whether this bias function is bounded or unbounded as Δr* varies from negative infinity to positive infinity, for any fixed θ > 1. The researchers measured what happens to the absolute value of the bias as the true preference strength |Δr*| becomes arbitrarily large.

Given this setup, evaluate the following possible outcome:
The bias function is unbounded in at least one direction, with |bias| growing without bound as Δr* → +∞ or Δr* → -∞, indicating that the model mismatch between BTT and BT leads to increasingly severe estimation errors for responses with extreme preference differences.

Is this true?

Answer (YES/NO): NO